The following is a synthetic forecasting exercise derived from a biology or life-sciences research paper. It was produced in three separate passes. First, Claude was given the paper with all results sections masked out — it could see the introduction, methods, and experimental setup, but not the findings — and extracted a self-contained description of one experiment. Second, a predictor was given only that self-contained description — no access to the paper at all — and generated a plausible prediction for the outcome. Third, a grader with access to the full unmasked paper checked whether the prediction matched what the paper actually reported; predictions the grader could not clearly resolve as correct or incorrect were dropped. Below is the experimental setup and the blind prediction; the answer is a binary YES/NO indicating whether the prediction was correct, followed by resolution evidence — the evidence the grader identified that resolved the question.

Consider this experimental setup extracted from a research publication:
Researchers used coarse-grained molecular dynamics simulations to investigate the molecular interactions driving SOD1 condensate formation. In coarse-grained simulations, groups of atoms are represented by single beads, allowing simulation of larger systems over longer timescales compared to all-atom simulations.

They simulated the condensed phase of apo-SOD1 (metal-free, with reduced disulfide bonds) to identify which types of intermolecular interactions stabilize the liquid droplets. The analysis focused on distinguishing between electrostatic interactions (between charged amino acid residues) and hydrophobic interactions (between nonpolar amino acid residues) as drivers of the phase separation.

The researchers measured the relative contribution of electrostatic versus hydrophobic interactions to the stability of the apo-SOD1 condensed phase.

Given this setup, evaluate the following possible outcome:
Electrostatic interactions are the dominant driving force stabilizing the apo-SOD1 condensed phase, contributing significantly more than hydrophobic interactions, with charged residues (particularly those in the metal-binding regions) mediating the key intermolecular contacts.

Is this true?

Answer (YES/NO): NO